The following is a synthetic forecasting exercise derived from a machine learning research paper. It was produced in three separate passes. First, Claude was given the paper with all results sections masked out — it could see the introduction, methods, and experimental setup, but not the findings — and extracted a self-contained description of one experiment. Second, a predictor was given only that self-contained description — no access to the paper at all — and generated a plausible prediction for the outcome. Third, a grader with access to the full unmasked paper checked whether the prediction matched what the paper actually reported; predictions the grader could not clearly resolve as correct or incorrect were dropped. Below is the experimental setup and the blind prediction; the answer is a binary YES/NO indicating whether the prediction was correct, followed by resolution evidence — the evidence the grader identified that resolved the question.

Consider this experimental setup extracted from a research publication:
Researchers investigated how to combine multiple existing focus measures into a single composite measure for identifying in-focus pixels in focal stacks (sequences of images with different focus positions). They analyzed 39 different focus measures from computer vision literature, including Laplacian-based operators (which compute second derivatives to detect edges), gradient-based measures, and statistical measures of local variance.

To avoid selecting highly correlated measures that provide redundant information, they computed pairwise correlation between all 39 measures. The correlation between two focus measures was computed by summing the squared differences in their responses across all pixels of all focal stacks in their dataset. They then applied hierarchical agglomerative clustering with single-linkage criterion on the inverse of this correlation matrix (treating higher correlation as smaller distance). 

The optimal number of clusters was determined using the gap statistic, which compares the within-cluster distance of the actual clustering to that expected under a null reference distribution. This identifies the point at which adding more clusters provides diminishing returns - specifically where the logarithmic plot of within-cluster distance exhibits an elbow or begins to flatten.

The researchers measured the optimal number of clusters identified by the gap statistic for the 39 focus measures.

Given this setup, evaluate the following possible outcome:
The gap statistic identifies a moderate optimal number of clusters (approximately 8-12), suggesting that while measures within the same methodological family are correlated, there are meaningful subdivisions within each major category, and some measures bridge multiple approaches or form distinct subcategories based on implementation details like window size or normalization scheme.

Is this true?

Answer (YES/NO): NO